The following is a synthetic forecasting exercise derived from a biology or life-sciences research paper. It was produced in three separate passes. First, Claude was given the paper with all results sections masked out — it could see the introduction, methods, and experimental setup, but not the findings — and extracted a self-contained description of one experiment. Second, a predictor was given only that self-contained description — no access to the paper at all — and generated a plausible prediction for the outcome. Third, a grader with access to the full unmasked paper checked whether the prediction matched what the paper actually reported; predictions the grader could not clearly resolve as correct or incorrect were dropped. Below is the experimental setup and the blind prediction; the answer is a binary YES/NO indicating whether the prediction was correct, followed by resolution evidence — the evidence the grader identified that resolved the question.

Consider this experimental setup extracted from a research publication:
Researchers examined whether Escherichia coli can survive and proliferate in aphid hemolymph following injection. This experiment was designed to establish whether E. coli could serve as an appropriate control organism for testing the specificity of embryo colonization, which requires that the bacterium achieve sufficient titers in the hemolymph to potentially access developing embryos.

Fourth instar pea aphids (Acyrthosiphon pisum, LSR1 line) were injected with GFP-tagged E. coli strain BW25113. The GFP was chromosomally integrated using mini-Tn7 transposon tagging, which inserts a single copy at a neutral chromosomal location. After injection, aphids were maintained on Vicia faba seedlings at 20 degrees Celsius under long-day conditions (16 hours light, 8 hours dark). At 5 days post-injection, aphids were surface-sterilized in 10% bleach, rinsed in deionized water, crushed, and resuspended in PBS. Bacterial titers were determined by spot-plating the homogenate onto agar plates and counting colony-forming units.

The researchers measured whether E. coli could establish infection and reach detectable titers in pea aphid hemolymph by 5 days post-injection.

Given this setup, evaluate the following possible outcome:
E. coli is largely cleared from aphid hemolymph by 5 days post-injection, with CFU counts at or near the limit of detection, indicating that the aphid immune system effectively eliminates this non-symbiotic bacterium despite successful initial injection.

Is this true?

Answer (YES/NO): NO